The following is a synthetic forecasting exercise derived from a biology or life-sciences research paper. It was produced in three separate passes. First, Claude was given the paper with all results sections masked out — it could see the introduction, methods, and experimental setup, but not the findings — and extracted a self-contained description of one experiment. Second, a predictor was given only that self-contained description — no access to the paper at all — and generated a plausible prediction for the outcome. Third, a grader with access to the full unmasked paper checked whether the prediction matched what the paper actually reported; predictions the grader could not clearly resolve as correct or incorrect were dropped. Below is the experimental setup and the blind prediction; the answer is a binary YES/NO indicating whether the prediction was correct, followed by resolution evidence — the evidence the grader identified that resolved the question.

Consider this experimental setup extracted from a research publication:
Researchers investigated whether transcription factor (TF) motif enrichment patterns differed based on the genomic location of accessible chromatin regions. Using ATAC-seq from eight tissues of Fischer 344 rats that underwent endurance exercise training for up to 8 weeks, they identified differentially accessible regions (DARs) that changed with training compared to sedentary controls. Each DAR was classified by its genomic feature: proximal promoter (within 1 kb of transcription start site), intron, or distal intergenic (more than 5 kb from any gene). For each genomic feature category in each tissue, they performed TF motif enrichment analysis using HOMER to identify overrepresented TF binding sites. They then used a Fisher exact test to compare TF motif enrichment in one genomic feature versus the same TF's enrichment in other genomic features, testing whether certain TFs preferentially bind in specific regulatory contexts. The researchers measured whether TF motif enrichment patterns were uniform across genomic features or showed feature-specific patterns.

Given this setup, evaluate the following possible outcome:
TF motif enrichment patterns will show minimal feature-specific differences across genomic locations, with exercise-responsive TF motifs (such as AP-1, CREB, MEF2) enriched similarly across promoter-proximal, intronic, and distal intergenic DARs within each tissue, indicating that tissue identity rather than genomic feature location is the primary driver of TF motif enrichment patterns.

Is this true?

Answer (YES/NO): NO